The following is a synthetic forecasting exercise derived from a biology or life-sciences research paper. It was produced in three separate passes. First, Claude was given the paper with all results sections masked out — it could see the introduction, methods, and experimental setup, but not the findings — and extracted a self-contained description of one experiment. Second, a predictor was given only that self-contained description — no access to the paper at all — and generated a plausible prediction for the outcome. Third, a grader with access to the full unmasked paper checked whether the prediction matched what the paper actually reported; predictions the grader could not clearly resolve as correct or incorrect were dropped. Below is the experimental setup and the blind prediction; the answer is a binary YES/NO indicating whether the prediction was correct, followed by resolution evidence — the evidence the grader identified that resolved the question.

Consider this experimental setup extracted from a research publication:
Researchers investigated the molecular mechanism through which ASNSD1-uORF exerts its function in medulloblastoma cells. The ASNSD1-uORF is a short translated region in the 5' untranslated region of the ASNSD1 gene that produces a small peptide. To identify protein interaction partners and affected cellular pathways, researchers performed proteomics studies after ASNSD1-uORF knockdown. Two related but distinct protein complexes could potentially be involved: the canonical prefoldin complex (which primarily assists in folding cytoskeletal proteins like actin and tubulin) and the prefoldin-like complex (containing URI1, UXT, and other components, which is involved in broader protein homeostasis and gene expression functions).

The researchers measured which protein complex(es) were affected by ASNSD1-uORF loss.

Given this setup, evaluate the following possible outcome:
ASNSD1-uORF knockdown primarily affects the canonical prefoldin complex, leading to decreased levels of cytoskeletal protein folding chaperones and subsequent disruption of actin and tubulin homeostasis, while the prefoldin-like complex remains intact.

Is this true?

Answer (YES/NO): NO